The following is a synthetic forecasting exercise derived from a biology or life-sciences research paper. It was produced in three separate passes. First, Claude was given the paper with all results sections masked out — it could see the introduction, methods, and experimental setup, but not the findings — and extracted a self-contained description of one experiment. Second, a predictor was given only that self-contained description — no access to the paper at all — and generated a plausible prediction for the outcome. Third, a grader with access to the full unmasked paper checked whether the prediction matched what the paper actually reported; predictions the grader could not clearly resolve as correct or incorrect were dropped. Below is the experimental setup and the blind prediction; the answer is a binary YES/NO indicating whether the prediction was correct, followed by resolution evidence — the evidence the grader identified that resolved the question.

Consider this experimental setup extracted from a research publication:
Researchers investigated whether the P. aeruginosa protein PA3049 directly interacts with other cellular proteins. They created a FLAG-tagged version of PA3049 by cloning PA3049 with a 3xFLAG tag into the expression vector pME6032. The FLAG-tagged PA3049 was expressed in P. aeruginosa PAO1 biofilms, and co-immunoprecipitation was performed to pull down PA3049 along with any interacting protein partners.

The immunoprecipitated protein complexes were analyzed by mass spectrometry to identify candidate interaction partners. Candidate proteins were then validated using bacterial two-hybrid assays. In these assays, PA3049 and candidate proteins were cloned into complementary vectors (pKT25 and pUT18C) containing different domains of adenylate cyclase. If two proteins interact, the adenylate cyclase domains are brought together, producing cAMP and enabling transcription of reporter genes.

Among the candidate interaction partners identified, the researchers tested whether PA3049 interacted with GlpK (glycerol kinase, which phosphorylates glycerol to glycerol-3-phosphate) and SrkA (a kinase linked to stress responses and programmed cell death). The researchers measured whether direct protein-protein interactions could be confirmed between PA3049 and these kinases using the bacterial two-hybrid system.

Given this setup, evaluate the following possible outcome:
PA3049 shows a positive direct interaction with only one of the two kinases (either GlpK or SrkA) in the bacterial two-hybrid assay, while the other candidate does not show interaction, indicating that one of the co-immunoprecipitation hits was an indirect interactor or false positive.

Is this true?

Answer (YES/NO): NO